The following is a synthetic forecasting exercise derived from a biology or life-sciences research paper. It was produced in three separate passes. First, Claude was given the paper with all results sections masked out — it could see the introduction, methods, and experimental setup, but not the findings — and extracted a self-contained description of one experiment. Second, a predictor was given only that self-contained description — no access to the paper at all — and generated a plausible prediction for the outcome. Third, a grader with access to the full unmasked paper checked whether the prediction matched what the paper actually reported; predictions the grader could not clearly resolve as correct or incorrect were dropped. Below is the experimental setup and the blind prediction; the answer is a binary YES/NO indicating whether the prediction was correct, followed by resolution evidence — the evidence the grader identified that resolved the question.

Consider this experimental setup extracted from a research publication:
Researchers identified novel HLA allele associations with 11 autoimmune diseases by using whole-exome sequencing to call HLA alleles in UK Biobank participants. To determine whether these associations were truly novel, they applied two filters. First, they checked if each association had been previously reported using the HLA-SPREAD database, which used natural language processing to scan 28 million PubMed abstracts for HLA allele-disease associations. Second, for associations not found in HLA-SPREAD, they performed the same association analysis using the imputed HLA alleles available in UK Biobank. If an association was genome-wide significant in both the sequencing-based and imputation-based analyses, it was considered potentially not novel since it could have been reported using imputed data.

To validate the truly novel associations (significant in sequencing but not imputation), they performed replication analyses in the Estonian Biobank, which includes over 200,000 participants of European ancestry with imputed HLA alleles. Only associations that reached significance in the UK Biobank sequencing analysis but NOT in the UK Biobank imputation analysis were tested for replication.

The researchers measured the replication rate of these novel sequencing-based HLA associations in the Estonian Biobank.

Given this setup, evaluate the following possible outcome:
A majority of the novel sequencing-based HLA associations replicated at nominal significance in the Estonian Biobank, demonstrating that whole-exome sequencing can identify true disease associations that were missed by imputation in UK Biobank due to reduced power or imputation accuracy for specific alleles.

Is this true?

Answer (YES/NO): NO